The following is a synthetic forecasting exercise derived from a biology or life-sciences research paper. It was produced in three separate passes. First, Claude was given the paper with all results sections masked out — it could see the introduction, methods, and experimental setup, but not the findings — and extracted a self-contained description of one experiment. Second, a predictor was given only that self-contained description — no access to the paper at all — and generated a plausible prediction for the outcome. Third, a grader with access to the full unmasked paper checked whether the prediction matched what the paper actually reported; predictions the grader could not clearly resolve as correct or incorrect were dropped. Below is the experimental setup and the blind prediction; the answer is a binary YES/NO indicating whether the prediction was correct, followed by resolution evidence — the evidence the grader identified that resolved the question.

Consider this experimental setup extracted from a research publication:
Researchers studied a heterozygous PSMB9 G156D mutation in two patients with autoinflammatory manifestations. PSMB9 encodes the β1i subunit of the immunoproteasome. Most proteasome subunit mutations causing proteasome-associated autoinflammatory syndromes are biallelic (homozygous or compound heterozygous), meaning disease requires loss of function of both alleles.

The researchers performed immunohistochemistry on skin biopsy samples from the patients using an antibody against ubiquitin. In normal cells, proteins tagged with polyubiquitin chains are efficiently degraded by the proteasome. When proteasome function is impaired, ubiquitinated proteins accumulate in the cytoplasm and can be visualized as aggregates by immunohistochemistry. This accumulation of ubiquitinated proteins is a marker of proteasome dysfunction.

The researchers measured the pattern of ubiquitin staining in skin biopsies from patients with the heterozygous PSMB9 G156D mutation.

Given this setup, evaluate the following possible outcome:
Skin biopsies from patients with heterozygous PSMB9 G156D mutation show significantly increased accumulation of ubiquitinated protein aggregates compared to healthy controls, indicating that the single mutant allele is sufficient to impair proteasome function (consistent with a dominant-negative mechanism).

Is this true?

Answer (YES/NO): NO